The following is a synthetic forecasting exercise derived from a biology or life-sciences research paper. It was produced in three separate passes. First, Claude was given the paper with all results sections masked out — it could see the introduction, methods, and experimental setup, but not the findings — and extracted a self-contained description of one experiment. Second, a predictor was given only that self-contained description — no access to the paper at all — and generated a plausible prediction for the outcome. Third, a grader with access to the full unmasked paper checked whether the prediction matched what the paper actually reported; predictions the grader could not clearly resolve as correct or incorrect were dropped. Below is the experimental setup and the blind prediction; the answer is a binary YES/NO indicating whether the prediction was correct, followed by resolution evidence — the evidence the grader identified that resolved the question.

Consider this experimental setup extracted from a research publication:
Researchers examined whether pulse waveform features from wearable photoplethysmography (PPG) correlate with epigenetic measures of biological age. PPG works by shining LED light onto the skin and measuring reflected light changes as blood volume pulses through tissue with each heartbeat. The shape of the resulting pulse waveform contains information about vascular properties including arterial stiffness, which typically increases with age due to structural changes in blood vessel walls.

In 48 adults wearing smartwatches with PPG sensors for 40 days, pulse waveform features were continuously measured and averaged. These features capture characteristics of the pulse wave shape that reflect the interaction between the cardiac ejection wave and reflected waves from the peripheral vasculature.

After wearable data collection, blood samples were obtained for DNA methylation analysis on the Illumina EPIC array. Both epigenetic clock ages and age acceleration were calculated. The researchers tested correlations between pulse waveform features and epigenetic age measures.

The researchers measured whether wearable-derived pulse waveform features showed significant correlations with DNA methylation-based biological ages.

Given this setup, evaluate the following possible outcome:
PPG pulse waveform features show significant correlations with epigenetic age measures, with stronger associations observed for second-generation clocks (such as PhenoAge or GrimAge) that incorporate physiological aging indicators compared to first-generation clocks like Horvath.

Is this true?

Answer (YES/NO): YES